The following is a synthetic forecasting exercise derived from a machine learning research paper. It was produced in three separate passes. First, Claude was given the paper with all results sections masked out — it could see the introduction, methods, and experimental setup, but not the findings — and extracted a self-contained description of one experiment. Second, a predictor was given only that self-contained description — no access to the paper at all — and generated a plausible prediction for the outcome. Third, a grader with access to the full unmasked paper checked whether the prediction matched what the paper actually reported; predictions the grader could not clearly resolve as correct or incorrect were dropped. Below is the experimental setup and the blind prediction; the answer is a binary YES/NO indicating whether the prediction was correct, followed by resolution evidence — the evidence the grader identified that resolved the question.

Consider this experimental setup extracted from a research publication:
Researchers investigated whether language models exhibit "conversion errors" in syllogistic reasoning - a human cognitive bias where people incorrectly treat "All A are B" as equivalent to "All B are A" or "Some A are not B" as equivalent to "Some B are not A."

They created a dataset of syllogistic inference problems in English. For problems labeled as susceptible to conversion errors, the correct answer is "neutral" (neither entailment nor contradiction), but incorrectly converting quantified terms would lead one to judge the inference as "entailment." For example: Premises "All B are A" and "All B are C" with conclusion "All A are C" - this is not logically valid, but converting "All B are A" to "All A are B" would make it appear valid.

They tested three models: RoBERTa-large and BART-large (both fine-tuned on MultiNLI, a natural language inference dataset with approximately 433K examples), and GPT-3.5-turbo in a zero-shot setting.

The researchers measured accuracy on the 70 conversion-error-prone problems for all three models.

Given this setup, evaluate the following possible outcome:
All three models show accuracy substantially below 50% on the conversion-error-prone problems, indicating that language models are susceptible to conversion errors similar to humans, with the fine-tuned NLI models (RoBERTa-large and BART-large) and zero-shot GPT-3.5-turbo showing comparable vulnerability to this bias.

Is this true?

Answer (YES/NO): NO